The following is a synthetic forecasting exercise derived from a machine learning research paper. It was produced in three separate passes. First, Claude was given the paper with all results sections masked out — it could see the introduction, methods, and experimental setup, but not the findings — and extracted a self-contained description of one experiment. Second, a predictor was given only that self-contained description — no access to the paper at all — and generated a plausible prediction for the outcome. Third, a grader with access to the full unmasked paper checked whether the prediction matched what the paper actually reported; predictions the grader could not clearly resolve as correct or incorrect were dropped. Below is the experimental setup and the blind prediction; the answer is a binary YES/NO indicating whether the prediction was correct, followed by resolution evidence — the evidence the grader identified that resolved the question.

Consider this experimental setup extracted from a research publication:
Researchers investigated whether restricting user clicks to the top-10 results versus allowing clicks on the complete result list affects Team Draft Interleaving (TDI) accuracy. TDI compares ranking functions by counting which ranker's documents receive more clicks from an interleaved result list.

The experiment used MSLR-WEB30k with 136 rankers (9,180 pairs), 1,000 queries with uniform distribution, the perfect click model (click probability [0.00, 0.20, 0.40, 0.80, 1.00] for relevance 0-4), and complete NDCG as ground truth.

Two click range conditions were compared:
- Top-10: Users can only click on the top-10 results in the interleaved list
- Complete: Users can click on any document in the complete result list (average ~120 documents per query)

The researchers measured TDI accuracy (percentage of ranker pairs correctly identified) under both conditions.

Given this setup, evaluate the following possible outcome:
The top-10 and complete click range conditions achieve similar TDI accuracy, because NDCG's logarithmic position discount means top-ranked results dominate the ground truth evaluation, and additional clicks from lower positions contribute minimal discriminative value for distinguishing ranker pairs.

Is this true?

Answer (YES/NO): NO